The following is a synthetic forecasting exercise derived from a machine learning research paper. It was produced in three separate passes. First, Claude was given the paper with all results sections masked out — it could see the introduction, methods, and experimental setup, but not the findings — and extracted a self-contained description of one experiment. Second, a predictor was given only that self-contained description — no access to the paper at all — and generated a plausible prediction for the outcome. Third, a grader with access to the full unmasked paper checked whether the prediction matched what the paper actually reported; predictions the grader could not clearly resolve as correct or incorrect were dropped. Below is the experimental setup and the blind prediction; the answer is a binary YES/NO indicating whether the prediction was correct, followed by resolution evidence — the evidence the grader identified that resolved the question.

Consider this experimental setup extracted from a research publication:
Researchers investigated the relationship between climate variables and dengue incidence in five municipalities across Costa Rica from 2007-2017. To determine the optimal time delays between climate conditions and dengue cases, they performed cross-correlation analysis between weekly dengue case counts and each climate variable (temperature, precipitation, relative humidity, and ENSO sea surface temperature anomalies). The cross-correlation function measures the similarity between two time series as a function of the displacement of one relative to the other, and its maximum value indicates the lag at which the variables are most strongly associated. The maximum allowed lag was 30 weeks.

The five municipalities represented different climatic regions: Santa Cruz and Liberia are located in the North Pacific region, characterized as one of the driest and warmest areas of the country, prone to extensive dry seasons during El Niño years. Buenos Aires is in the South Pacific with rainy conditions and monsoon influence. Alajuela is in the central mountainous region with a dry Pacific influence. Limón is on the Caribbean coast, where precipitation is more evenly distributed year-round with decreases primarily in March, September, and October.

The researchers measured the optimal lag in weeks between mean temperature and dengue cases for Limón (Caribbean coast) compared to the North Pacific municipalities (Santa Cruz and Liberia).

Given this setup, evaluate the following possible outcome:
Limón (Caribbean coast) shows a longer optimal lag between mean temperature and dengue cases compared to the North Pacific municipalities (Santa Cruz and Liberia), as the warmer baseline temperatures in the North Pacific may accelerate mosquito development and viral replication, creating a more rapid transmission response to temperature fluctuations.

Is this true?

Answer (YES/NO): NO